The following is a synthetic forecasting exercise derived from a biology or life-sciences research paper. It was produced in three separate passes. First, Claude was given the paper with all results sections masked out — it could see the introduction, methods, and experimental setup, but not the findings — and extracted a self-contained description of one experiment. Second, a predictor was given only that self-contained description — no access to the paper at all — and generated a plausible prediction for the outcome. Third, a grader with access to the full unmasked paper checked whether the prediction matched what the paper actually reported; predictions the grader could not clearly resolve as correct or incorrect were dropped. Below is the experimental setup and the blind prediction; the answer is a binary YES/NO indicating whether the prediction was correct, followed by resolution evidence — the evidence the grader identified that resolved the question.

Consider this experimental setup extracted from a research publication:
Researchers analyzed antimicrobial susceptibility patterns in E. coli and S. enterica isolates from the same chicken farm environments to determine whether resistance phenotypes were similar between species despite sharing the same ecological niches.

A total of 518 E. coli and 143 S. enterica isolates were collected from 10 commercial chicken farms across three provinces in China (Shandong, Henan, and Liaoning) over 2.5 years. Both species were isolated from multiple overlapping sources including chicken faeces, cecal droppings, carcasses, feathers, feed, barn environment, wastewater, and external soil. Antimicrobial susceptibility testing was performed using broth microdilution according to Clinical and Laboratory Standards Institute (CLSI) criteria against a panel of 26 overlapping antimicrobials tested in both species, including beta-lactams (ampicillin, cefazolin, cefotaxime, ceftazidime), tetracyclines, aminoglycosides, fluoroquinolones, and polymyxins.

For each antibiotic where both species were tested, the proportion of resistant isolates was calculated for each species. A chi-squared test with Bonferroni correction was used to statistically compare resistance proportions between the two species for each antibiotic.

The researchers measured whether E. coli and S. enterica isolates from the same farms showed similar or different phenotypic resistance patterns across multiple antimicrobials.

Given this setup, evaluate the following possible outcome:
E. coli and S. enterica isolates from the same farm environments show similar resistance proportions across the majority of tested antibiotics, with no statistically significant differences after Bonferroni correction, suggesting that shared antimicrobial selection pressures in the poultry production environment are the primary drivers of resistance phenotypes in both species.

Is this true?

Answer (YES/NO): NO